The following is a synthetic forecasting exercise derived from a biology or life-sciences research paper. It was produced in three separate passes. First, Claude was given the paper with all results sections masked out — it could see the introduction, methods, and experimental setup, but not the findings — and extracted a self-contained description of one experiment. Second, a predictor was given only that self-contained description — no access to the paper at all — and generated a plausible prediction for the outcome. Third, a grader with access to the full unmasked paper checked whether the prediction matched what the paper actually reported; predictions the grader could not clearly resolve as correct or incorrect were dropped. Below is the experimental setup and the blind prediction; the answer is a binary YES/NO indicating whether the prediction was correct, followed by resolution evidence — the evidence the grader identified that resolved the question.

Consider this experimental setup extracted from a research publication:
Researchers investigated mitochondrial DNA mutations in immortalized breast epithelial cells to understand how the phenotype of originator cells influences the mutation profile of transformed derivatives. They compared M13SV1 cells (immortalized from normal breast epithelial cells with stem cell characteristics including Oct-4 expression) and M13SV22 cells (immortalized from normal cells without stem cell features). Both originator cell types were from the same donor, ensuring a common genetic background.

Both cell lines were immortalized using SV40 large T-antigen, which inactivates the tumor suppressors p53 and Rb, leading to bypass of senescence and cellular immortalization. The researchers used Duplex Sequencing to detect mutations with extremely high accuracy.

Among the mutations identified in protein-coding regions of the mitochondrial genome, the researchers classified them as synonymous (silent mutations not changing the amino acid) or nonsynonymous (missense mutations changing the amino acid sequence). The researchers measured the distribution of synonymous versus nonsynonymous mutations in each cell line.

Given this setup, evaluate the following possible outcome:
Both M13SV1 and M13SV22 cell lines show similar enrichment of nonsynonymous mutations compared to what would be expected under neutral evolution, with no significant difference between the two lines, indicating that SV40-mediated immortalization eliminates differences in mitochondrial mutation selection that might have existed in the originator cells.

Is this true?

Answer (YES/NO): YES